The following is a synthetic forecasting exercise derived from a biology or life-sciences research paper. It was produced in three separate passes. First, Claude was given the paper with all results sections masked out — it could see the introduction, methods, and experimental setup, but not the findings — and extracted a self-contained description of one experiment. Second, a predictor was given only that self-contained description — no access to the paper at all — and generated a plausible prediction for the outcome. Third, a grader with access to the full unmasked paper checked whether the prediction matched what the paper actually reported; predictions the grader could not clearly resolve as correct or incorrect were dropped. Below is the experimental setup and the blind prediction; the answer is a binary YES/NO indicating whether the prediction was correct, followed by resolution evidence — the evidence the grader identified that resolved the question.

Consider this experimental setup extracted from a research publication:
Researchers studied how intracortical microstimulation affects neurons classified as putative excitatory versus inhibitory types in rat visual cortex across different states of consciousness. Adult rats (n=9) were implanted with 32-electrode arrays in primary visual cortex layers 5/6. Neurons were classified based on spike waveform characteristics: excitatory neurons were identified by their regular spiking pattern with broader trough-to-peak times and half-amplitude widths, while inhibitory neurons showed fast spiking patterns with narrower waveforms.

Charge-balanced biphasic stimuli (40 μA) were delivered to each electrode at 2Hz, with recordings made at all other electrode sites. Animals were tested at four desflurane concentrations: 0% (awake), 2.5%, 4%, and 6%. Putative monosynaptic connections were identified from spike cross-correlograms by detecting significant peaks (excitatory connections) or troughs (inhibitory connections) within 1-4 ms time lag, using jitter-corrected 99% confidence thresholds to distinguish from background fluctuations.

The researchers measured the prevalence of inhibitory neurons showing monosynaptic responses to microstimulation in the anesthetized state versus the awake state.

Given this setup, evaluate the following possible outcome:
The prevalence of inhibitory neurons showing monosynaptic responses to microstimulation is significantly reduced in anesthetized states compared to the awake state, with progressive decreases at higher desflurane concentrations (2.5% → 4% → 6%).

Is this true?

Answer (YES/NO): NO